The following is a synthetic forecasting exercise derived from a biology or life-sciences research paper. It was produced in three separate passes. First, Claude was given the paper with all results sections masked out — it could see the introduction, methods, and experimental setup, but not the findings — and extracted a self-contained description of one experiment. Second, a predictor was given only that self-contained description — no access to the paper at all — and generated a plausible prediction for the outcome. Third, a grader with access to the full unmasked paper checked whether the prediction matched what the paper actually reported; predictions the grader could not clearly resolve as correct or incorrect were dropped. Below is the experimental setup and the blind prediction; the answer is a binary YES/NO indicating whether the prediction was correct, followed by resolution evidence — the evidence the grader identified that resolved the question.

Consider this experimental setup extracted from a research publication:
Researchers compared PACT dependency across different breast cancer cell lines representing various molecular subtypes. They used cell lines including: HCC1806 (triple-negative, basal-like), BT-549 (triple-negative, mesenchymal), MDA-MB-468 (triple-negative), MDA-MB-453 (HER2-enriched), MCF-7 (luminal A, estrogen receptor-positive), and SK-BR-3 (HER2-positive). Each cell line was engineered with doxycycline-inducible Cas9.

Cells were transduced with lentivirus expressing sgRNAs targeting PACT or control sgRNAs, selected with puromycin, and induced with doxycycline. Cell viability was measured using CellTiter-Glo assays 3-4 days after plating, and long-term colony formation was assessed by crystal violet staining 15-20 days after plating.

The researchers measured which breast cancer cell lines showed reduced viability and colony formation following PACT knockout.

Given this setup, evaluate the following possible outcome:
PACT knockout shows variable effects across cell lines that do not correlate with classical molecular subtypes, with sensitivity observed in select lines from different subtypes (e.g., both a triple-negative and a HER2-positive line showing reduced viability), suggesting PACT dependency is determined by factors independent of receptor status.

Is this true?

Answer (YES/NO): NO